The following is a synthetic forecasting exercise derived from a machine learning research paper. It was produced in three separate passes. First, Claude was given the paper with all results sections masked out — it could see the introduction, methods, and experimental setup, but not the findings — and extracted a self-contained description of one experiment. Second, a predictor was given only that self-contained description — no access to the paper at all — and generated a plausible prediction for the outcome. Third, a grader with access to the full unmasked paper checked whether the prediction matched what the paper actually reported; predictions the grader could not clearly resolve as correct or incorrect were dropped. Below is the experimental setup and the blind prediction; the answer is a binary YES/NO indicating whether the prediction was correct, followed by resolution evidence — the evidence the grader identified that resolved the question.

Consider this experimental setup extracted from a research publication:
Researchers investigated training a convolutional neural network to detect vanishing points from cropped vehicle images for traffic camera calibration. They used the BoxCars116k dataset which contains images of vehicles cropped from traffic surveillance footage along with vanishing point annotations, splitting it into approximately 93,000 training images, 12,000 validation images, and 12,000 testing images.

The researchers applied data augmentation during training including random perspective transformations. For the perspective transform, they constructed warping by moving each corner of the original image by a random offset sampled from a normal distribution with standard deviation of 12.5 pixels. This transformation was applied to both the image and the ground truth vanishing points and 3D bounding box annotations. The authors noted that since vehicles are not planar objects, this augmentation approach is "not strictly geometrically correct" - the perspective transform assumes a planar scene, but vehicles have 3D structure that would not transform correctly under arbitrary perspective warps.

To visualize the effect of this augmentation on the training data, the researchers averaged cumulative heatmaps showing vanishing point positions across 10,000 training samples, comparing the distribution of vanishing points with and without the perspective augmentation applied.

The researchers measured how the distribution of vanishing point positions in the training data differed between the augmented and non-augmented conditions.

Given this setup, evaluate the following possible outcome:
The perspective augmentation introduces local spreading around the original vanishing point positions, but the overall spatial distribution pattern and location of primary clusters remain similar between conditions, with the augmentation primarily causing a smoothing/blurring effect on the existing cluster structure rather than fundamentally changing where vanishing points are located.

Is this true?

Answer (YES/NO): NO